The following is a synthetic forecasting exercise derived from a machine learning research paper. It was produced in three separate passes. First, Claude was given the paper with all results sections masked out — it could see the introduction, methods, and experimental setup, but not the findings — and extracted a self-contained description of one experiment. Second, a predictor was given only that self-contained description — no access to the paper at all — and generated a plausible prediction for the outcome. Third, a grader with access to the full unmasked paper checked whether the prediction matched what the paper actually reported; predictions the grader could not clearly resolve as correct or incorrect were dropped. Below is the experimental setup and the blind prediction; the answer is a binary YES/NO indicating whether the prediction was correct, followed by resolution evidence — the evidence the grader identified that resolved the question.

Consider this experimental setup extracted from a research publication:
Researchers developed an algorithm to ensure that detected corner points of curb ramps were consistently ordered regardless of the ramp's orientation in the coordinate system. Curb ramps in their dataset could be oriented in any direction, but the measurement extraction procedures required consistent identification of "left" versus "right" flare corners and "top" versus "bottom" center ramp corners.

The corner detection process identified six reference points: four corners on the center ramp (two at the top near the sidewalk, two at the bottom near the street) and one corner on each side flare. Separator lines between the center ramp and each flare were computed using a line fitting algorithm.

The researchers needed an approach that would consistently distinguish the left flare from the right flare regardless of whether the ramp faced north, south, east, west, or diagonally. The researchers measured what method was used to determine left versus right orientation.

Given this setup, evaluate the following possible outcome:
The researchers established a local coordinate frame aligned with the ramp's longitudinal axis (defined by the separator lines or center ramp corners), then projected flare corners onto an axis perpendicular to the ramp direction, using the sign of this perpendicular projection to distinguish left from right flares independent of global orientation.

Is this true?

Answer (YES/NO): NO